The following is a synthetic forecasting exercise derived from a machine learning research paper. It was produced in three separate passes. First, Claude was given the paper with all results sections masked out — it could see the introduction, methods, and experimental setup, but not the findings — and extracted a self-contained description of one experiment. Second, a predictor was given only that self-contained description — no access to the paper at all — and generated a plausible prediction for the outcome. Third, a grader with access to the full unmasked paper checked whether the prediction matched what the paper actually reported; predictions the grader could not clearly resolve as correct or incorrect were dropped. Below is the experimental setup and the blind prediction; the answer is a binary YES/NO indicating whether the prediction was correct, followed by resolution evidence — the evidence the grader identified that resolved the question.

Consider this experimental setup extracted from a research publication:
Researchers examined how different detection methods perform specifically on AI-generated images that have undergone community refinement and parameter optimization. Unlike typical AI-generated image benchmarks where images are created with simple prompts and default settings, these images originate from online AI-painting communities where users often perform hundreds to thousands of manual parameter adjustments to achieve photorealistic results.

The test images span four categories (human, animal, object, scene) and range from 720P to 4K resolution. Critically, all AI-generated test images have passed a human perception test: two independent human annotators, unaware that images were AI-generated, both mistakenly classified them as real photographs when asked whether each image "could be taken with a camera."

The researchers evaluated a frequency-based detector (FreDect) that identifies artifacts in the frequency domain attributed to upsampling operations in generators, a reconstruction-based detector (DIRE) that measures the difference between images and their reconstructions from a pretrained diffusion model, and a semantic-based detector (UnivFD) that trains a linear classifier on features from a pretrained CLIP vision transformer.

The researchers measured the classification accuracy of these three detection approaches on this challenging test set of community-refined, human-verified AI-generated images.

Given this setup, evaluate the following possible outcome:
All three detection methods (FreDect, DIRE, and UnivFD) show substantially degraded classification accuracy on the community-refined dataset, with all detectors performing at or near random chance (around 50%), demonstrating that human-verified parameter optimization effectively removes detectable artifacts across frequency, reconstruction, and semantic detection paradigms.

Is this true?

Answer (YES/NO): YES